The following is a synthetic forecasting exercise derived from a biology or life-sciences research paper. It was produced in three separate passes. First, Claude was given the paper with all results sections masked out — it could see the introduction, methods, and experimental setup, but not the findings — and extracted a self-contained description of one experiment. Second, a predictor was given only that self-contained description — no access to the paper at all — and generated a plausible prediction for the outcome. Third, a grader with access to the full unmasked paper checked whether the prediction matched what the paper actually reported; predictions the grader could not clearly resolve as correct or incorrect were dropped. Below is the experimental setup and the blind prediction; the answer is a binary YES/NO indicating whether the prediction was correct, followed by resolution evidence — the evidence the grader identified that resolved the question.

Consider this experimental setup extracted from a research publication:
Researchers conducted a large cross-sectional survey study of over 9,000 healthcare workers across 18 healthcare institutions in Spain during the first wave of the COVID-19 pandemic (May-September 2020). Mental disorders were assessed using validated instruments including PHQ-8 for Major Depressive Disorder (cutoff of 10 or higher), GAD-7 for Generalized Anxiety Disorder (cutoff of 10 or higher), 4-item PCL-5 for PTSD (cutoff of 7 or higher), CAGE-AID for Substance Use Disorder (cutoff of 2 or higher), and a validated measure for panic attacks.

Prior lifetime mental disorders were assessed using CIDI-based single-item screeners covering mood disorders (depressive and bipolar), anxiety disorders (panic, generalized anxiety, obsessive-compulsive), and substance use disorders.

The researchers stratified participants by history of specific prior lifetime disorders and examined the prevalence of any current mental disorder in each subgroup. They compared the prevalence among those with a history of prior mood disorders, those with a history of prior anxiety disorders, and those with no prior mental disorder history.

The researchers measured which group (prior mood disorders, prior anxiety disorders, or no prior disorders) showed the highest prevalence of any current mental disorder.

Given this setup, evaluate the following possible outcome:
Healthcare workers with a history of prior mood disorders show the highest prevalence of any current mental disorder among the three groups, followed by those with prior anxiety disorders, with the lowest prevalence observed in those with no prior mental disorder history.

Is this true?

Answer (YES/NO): YES